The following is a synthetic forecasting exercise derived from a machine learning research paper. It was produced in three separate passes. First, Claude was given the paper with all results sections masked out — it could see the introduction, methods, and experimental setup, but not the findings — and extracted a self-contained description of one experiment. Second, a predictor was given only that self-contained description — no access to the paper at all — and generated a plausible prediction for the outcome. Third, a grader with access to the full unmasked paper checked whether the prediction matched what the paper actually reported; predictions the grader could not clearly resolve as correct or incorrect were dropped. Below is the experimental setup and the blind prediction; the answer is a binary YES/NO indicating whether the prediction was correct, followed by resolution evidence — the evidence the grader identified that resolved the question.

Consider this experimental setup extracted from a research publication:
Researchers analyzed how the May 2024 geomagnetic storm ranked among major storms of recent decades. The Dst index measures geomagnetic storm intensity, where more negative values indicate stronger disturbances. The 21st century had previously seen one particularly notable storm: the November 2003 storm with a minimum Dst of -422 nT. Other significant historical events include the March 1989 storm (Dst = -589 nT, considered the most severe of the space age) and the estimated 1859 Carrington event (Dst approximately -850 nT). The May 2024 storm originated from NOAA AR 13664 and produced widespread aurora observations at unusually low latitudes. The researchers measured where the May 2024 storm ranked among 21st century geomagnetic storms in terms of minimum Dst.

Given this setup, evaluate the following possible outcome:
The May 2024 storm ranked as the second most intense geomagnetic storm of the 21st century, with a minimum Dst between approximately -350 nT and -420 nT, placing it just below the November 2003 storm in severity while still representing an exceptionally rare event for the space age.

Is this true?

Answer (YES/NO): YES